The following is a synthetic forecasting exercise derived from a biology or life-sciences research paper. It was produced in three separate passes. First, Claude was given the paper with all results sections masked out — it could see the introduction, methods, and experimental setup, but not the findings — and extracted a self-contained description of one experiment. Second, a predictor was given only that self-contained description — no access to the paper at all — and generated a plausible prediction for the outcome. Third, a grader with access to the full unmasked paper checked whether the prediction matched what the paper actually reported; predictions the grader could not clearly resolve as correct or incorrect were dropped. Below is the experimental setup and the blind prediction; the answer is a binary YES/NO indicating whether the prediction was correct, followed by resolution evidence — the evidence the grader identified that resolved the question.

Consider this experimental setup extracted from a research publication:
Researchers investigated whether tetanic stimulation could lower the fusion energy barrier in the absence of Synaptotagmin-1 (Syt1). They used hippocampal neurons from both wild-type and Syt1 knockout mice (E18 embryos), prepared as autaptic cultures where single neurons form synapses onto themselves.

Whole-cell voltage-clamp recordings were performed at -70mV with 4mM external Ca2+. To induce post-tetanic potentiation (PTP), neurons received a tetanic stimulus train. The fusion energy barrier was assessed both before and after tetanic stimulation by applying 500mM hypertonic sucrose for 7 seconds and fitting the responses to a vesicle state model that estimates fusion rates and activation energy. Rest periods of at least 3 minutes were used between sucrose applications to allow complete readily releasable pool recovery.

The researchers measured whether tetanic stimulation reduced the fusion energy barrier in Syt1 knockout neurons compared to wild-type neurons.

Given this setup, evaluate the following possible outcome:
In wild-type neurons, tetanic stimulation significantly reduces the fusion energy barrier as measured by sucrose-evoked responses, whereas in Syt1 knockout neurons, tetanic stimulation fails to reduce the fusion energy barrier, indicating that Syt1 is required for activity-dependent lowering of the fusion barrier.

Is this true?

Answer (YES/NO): NO